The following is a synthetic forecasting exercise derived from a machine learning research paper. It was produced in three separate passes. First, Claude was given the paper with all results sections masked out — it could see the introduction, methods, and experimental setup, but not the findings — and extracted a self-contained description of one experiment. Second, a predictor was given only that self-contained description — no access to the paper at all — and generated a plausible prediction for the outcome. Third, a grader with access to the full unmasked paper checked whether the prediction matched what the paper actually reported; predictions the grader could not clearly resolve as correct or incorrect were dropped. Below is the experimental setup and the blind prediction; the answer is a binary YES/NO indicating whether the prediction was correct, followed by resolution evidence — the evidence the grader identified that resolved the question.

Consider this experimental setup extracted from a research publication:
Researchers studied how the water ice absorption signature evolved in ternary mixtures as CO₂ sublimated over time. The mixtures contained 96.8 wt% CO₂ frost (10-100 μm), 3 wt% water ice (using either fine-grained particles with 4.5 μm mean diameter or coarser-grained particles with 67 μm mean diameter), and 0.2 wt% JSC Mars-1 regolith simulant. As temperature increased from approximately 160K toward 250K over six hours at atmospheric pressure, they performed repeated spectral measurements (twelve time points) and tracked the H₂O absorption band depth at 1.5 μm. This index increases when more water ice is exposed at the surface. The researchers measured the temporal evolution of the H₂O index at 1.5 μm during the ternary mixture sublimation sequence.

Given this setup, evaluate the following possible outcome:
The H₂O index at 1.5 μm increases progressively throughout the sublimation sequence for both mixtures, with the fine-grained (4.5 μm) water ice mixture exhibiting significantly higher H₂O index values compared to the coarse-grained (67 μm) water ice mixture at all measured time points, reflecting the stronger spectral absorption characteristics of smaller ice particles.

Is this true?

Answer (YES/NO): NO